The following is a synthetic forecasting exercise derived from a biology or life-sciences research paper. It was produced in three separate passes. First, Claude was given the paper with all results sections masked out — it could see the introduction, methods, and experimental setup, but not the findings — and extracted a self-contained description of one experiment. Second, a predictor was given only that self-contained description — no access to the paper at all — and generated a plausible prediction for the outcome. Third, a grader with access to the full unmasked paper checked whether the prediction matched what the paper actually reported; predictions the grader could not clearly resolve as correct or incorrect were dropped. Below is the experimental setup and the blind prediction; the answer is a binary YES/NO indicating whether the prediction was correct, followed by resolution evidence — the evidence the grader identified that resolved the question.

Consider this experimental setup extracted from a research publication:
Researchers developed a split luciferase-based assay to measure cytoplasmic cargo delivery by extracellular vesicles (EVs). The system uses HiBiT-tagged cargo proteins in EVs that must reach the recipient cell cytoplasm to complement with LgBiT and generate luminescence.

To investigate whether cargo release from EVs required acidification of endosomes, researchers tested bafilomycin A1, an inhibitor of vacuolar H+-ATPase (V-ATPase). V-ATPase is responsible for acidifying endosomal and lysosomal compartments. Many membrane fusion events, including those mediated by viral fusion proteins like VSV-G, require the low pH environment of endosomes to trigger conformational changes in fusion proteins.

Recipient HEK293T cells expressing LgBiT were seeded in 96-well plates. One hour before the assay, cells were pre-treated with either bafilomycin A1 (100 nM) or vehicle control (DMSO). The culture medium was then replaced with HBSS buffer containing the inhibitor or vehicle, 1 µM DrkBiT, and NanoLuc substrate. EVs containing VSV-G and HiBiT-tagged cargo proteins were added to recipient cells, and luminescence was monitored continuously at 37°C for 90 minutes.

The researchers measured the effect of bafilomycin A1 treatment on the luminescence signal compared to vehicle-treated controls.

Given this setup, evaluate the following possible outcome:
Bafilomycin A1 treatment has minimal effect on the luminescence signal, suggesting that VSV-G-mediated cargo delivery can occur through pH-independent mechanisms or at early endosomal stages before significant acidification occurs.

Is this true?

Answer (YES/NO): NO